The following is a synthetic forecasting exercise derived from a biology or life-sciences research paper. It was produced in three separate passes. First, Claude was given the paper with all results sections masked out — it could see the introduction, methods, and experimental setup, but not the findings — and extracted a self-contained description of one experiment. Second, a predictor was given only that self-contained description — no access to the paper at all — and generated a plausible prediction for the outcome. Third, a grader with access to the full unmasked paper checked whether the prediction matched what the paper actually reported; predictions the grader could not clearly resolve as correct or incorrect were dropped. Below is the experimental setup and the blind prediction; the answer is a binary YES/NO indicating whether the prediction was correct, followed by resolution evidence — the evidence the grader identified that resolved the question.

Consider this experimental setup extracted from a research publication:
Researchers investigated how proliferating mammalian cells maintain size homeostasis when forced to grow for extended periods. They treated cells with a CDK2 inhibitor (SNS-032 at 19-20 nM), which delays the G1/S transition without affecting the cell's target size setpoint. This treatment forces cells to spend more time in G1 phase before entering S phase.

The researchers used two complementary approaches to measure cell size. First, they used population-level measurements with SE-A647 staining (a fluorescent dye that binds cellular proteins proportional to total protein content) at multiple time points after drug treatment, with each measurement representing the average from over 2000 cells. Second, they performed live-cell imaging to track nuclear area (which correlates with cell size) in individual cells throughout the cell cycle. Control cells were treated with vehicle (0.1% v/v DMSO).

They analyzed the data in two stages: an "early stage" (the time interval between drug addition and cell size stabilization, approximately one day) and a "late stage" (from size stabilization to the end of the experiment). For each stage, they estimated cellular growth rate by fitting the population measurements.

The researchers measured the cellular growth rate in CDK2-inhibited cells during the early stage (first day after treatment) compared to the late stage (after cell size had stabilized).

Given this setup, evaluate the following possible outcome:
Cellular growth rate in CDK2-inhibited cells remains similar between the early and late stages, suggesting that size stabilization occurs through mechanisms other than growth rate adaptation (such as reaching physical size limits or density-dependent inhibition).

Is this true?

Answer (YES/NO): NO